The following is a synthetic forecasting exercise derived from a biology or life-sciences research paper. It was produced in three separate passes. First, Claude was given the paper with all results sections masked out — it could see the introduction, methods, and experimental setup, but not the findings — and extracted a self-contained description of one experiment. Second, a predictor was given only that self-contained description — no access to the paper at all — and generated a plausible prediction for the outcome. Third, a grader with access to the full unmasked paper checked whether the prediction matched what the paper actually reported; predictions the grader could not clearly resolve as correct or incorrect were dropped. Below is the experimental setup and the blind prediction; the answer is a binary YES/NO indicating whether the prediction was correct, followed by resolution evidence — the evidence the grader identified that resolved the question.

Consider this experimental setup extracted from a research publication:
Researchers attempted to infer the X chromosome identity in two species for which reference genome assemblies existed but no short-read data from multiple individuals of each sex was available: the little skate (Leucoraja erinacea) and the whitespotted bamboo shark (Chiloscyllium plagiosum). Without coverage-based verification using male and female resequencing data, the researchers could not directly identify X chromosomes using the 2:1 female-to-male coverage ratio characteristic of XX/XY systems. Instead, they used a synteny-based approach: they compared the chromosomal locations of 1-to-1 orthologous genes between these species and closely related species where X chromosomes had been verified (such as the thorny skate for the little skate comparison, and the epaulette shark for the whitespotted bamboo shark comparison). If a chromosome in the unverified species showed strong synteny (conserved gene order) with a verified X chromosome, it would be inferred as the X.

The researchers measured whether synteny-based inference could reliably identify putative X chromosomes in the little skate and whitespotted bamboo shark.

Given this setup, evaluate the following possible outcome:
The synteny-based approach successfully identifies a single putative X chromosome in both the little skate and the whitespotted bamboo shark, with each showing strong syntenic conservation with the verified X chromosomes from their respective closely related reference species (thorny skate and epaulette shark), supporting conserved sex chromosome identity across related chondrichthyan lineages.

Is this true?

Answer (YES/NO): YES